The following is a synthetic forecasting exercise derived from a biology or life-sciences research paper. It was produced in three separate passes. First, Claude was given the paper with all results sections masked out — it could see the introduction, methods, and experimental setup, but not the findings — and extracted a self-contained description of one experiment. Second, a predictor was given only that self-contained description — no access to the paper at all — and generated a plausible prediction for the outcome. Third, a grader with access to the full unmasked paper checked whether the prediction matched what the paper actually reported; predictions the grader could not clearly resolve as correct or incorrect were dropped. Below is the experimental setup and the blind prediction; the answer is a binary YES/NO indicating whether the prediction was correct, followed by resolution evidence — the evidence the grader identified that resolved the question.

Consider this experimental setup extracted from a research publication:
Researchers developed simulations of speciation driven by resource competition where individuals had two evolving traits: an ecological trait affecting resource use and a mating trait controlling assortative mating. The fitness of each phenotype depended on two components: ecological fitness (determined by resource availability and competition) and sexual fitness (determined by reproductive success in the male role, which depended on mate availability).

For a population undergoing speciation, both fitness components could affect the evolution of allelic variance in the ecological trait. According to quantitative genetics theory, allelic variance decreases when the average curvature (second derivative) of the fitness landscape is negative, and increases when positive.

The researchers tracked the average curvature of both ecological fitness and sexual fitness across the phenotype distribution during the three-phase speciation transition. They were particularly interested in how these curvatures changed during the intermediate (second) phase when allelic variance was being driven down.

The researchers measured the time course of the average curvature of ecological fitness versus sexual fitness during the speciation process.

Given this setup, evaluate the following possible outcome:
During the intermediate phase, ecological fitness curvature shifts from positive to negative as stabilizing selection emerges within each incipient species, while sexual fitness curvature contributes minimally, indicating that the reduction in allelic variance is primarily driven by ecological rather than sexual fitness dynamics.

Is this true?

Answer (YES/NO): NO